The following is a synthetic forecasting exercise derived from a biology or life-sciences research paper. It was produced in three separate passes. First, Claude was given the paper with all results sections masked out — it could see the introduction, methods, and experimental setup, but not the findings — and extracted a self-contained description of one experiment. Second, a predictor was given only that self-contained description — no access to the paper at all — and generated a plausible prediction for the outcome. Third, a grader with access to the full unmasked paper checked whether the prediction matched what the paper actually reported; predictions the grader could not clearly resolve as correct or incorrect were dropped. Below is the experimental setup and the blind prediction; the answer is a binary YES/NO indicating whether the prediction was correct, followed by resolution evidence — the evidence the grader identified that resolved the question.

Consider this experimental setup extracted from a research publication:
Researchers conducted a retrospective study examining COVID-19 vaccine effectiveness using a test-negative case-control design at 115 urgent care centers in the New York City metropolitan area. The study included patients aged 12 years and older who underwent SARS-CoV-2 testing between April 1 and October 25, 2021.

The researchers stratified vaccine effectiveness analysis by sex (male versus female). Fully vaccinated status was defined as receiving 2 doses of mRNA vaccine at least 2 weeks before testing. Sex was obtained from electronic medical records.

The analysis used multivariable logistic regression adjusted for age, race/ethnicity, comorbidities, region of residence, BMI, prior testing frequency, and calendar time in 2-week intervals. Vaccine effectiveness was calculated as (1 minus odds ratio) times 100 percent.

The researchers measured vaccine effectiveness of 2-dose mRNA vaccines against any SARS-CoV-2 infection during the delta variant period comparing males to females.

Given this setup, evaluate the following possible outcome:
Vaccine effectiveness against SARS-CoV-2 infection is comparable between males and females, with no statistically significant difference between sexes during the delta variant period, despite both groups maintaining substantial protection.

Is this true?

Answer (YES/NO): YES